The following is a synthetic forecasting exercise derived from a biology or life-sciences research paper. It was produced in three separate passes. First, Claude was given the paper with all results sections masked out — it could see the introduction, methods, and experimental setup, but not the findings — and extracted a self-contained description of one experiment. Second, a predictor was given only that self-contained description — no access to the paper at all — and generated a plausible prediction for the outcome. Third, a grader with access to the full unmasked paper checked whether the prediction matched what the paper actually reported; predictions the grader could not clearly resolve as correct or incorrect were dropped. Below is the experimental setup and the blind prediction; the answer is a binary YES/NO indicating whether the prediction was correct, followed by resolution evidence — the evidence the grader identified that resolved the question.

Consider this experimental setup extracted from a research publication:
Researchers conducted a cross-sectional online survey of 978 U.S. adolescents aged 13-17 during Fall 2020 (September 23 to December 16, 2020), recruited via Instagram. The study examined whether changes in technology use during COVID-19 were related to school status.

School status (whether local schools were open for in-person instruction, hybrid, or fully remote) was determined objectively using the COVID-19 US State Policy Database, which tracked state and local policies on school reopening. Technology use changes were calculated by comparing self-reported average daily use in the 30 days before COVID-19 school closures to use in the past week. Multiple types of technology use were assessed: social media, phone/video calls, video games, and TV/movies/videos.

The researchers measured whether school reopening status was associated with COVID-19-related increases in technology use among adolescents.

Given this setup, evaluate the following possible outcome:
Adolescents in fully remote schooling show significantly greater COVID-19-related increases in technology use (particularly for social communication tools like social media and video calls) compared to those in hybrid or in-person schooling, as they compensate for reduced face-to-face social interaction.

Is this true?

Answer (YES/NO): NO